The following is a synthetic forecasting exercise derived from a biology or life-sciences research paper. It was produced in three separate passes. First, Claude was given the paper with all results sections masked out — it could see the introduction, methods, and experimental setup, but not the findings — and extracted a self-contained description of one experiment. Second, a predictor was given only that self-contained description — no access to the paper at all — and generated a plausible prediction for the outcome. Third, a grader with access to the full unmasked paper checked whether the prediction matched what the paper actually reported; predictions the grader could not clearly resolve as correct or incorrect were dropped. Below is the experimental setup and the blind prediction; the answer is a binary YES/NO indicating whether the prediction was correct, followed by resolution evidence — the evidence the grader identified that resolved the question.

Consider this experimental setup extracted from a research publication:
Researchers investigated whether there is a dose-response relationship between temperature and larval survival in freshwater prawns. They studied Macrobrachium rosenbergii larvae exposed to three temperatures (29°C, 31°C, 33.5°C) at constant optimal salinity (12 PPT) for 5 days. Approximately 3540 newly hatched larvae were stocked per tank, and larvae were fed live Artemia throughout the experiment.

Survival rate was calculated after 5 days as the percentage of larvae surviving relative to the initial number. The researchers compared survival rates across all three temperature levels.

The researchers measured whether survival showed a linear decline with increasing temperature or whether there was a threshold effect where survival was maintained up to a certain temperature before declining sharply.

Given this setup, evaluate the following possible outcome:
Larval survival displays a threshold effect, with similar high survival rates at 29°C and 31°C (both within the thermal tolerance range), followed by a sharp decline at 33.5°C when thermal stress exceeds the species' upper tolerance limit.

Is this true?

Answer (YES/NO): NO